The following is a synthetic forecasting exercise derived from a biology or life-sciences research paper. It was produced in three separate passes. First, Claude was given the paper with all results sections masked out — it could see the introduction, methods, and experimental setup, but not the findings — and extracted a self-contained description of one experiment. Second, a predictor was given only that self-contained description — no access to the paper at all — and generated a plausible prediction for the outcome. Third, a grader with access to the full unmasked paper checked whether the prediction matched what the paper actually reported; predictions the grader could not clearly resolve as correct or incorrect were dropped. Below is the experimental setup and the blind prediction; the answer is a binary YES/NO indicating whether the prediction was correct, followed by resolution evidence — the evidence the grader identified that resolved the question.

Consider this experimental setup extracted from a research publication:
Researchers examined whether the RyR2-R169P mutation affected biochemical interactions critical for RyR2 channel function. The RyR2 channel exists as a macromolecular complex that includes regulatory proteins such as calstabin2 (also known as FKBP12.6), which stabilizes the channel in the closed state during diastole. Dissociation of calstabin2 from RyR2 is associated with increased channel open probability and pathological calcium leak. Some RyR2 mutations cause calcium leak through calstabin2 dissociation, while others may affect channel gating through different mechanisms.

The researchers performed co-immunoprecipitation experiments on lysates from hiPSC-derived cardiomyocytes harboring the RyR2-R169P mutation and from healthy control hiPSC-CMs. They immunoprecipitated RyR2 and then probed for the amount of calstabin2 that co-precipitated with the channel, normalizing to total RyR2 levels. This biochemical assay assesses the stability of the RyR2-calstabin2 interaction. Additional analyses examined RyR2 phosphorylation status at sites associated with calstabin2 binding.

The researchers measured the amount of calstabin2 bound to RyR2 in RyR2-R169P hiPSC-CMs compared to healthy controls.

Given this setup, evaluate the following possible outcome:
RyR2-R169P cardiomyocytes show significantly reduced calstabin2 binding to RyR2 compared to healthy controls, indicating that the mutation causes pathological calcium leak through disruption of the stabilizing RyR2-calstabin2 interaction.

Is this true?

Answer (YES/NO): YES